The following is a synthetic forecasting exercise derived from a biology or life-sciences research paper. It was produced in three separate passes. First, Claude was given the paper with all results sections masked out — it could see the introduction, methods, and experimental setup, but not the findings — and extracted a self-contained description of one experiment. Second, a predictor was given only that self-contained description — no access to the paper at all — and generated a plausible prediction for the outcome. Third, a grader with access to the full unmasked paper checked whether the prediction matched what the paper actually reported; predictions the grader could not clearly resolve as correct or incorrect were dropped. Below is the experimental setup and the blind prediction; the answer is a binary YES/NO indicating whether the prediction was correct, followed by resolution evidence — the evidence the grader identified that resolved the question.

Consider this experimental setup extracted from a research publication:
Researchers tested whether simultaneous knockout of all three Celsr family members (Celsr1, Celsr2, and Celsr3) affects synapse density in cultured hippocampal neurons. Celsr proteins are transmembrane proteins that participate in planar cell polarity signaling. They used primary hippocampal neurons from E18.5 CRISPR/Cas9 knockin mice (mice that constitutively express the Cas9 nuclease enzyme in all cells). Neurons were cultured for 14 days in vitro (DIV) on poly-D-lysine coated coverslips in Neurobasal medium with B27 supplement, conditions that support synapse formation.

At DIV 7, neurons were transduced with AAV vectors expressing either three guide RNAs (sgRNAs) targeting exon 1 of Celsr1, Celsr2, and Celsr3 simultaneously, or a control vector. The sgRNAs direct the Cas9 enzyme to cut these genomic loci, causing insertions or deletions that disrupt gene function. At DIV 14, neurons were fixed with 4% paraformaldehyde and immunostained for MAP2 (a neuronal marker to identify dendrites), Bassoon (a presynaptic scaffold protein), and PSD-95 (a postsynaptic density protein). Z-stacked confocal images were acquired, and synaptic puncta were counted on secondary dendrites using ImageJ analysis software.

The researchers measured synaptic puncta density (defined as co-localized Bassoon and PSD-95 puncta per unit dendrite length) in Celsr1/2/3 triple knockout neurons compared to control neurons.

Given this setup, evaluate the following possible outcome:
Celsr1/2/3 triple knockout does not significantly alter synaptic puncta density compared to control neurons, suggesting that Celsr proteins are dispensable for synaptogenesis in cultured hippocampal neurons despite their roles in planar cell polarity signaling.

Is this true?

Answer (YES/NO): NO